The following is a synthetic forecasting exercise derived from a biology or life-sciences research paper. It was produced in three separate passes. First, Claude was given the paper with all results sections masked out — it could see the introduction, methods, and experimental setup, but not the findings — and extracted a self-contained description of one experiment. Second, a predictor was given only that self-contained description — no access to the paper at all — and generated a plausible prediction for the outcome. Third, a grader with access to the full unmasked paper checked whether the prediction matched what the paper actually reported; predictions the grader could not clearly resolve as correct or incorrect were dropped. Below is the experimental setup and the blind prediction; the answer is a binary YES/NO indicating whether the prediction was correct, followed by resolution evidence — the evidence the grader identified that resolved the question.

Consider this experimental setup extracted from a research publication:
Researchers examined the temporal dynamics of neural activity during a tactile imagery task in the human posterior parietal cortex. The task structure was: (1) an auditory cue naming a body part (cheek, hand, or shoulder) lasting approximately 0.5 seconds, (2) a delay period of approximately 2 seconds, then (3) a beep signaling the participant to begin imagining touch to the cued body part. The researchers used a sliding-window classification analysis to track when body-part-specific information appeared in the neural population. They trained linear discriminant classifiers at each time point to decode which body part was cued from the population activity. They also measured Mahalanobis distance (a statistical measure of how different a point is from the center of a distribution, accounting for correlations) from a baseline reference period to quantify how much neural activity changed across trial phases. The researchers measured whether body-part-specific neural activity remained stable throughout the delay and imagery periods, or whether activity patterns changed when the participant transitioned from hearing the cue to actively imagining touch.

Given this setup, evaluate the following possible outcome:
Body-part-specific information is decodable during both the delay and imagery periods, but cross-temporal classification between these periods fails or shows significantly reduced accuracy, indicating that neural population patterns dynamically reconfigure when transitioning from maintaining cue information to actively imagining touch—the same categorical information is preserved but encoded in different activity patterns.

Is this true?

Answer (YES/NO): NO